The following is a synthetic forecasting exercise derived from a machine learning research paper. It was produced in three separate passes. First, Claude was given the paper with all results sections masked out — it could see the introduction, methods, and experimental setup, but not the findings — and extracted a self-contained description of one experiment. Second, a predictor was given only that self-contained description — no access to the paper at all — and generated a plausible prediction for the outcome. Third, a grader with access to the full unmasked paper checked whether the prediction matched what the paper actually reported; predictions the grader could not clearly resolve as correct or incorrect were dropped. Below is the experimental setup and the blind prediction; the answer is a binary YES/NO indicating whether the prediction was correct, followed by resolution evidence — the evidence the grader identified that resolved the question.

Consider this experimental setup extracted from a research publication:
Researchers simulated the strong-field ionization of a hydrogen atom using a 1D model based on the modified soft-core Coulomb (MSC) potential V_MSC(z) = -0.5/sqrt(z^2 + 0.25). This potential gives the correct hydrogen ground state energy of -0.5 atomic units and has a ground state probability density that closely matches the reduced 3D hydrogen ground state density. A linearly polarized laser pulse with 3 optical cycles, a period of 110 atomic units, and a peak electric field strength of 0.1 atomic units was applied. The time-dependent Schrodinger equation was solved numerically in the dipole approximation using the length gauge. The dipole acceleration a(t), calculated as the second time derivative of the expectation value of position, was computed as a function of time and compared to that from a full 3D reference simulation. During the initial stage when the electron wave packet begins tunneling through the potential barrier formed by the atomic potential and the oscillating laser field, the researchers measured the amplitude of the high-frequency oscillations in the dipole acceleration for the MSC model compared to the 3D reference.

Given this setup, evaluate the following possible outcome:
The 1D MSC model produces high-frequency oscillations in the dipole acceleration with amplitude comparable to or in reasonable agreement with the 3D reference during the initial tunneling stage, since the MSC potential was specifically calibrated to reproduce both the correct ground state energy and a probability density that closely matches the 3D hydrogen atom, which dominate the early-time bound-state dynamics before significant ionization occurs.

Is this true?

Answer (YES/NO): NO